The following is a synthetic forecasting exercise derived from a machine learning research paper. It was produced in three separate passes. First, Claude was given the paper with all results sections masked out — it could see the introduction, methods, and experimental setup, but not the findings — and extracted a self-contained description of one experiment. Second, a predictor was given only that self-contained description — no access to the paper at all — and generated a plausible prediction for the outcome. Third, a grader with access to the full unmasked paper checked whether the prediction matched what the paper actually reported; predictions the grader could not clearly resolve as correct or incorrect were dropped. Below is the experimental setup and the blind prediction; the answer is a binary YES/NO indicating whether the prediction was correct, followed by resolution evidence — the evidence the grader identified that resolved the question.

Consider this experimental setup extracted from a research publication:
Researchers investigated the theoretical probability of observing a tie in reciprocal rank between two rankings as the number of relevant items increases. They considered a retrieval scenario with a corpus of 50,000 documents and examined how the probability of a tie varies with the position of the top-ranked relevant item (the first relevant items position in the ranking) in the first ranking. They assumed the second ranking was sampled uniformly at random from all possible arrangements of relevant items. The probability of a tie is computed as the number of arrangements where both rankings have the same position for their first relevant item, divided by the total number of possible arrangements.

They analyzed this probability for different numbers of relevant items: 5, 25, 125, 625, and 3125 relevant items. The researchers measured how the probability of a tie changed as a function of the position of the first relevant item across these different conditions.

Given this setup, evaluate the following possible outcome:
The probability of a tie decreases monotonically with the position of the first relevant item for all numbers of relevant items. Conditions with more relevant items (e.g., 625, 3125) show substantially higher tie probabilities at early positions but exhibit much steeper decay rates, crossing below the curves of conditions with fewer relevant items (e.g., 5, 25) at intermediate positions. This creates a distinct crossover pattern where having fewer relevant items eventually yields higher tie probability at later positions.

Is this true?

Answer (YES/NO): NO